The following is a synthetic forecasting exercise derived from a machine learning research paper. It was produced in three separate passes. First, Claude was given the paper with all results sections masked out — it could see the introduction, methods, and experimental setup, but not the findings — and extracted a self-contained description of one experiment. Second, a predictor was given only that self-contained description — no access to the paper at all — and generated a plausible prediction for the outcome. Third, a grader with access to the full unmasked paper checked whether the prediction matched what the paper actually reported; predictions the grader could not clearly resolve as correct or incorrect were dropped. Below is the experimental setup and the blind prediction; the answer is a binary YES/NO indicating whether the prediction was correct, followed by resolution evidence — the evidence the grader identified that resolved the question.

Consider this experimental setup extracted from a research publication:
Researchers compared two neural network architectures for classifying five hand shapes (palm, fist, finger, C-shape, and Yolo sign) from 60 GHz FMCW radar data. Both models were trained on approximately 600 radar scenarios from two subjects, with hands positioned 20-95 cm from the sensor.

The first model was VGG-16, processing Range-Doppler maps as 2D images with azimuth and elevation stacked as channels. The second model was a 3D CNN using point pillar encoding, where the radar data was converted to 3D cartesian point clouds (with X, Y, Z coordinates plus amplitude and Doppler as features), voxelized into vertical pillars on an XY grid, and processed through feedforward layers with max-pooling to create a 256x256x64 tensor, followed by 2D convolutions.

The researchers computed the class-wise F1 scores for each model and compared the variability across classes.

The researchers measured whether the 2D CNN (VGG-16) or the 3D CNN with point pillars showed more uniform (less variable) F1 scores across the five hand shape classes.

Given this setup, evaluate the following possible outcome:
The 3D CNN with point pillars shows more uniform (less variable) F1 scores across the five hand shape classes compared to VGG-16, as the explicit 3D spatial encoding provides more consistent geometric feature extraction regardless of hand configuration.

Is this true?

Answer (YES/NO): YES